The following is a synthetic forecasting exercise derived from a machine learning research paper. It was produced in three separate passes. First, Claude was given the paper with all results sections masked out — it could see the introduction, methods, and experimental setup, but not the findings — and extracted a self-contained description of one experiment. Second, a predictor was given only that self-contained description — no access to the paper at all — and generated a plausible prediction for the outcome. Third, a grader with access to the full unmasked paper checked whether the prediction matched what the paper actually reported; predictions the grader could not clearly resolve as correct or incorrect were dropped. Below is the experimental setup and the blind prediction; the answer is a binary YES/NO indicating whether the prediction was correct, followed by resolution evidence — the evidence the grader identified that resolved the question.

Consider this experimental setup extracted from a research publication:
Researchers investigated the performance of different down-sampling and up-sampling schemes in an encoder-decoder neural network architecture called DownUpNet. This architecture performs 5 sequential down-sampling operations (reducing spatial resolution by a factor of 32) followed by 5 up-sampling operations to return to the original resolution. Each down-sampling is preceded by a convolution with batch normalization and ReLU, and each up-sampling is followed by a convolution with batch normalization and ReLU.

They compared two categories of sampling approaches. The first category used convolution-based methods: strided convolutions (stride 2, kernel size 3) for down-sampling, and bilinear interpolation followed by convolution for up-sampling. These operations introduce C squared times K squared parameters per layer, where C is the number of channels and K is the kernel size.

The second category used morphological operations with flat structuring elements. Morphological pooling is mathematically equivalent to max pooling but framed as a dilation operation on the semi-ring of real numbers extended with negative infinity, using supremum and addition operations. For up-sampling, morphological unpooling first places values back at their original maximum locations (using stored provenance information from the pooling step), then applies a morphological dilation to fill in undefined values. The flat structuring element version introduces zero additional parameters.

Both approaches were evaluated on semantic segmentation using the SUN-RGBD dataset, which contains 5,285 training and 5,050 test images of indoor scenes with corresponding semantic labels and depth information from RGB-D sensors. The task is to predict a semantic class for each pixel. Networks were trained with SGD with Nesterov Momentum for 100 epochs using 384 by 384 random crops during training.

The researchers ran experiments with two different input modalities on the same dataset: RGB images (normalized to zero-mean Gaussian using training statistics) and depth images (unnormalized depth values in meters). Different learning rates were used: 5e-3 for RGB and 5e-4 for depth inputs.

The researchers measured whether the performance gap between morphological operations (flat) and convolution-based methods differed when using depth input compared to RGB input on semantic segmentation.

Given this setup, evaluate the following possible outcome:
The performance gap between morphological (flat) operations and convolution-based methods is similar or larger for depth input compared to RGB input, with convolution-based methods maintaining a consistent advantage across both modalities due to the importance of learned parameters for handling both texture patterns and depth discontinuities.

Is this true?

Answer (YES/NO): NO